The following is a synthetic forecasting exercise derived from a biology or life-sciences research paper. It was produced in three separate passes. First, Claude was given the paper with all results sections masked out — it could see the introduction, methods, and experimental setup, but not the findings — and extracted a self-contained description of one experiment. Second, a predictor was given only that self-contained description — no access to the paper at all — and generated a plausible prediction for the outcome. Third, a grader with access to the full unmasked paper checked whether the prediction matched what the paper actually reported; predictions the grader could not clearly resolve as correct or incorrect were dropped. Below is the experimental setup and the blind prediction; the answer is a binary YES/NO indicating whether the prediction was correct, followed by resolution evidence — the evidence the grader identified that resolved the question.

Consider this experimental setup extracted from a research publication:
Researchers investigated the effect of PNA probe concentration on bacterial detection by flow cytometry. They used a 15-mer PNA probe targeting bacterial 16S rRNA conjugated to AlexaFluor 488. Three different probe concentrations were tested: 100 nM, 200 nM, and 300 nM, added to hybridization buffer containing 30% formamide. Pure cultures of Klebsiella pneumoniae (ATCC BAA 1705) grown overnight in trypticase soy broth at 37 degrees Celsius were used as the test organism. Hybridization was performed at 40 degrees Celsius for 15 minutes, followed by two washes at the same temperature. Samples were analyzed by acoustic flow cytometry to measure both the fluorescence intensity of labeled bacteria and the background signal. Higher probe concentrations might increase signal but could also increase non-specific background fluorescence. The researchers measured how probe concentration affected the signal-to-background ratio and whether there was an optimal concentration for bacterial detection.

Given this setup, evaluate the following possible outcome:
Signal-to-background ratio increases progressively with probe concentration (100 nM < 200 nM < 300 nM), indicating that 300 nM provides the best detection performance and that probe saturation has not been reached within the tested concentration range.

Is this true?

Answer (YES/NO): NO